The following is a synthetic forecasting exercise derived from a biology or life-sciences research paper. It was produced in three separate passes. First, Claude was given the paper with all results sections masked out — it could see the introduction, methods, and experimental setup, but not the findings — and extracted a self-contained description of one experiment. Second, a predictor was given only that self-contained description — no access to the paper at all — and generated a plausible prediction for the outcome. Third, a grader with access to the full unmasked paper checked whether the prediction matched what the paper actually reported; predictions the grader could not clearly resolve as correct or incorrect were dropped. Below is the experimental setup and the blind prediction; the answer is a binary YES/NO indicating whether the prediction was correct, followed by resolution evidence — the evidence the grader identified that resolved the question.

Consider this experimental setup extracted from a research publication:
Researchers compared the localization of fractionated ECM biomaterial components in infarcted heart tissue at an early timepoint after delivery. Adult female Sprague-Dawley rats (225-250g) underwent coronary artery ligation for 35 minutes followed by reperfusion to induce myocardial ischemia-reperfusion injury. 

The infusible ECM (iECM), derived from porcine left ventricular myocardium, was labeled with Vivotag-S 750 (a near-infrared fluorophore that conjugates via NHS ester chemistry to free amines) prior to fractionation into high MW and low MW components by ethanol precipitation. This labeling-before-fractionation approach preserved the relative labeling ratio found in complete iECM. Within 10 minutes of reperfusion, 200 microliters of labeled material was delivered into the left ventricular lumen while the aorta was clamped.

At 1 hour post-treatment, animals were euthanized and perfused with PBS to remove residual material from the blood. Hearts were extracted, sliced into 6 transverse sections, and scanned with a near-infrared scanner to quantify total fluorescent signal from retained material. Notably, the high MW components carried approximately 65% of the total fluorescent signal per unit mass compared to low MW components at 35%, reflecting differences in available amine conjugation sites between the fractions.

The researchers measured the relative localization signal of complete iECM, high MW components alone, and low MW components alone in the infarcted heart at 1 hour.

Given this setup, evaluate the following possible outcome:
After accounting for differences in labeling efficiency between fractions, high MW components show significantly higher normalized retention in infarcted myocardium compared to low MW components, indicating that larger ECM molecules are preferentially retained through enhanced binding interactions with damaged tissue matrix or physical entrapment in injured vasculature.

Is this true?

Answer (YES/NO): YES